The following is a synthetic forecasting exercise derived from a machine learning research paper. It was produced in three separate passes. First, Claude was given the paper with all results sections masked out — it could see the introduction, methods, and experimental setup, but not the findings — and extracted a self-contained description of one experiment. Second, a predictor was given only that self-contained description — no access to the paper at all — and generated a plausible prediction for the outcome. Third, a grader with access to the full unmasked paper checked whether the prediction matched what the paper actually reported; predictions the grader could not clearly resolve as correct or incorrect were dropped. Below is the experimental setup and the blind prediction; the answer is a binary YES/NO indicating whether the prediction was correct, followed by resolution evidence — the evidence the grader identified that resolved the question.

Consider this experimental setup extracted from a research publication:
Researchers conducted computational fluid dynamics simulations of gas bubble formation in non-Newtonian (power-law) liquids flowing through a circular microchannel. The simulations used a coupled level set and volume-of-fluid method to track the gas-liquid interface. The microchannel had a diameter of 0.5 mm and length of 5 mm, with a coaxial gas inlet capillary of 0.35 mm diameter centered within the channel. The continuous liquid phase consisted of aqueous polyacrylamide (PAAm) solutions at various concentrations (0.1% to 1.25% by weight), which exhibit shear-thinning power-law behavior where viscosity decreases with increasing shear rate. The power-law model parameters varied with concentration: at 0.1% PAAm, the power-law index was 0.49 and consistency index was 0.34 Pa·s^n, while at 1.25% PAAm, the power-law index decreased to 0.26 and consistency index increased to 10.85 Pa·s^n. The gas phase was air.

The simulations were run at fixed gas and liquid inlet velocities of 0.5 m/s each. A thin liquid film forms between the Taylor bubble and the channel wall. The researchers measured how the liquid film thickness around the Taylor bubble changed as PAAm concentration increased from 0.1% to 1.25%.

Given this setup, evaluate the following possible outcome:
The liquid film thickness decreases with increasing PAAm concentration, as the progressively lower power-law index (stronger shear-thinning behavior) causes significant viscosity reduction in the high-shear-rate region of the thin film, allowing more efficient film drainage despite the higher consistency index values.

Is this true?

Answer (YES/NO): NO